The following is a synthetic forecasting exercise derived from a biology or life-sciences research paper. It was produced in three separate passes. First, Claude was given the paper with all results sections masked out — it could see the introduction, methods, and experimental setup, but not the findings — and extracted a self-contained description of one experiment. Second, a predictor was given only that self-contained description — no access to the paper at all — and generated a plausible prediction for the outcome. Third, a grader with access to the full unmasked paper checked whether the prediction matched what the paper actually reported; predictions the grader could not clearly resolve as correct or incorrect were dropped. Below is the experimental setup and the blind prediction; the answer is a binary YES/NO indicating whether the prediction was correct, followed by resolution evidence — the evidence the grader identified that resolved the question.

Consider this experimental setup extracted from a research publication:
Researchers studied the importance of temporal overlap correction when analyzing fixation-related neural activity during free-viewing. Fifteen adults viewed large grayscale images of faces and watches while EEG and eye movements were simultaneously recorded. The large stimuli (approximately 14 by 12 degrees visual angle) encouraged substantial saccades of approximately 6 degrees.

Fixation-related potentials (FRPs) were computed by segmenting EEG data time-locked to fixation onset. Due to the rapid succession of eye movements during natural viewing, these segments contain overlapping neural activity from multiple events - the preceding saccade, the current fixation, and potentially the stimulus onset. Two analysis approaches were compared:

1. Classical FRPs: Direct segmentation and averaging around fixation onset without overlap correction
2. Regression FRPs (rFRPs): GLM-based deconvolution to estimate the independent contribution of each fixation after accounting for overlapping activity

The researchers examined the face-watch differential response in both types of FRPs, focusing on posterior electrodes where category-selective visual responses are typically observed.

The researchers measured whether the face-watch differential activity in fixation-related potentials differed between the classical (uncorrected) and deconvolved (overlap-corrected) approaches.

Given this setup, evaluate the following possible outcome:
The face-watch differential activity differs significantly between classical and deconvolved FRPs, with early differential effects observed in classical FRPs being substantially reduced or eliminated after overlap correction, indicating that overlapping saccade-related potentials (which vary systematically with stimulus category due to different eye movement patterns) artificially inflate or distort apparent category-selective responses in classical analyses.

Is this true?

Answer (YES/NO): NO